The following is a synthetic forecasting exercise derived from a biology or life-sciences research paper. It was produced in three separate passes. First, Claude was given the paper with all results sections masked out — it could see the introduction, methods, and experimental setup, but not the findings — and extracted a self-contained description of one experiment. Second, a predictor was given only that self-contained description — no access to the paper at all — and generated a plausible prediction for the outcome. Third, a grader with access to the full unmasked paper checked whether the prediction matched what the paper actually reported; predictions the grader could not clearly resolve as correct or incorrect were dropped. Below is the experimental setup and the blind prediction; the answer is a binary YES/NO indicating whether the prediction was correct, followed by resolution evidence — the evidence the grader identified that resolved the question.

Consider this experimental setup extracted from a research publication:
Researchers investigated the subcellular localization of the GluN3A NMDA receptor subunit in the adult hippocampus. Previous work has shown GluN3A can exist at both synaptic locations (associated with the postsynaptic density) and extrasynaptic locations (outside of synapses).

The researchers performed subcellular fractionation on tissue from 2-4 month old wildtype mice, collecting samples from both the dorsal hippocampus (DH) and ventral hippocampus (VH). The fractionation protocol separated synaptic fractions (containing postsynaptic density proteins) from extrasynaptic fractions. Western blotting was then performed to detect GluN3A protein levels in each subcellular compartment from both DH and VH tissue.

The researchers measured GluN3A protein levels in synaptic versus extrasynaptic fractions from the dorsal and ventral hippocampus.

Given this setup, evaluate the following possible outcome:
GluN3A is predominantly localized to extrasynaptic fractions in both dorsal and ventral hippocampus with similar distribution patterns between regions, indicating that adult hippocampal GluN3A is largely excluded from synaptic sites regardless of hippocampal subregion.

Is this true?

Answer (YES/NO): NO